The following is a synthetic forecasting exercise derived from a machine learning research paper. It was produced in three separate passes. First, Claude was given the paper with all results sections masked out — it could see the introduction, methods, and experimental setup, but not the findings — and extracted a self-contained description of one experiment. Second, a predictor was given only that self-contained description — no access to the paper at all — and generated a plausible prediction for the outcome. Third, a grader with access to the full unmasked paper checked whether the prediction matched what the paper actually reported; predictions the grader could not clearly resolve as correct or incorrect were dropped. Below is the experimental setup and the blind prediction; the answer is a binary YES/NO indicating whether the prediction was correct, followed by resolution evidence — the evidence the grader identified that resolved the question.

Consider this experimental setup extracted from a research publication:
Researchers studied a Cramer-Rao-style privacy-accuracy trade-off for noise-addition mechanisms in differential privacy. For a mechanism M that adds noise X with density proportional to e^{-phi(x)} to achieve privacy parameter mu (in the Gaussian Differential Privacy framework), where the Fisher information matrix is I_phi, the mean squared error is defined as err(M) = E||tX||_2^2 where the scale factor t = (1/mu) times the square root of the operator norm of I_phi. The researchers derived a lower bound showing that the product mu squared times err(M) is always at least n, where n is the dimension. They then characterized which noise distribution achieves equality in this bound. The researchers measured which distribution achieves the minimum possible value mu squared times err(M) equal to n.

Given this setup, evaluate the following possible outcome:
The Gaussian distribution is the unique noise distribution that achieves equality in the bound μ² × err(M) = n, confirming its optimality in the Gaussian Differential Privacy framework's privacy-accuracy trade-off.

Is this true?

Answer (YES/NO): NO